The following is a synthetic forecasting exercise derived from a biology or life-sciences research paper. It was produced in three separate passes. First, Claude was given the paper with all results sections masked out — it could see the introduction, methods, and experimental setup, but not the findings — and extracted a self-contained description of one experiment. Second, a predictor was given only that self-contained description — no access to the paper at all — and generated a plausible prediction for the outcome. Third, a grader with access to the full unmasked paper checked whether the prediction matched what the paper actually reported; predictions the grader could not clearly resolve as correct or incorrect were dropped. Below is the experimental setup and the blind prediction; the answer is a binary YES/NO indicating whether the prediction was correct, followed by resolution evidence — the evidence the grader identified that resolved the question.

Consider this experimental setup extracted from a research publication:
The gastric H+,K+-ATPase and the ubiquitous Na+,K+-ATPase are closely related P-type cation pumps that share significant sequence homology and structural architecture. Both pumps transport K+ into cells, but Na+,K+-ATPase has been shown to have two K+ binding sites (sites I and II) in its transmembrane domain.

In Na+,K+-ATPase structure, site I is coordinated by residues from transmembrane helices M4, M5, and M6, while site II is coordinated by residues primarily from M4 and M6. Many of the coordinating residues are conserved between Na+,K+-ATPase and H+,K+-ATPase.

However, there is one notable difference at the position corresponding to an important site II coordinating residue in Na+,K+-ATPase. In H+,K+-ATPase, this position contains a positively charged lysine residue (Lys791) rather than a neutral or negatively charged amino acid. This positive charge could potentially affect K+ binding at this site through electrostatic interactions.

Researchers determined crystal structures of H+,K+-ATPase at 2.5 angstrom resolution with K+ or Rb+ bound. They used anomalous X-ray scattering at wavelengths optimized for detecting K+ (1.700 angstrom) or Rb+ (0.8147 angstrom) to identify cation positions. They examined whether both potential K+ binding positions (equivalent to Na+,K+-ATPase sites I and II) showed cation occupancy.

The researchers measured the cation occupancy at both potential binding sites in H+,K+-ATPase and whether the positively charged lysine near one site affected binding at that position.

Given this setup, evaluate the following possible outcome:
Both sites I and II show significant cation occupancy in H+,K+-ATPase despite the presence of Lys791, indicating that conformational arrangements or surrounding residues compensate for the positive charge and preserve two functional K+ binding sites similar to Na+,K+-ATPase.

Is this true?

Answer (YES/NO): NO